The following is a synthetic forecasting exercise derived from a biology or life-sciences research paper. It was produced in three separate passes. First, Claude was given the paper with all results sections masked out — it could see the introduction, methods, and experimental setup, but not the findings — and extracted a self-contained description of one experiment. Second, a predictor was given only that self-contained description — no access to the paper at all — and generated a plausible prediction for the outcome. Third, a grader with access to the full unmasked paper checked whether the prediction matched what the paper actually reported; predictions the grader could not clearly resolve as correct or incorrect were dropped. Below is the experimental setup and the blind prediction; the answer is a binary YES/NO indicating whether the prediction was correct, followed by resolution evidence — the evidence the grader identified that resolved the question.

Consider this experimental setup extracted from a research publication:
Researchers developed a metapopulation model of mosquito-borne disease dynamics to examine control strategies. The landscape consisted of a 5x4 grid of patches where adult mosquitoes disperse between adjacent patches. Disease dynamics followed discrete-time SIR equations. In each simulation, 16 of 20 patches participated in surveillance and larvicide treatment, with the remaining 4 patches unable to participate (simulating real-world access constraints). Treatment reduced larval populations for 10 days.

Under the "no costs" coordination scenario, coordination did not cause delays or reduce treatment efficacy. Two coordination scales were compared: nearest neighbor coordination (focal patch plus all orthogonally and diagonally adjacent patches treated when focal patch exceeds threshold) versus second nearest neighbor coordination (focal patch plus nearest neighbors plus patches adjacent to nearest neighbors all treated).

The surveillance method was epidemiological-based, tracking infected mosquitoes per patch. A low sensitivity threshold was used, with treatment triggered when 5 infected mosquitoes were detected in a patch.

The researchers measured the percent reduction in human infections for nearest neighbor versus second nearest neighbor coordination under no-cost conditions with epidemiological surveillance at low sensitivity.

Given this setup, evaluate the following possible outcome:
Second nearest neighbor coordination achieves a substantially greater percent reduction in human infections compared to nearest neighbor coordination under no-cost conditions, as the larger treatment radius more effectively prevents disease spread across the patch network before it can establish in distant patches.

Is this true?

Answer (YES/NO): NO